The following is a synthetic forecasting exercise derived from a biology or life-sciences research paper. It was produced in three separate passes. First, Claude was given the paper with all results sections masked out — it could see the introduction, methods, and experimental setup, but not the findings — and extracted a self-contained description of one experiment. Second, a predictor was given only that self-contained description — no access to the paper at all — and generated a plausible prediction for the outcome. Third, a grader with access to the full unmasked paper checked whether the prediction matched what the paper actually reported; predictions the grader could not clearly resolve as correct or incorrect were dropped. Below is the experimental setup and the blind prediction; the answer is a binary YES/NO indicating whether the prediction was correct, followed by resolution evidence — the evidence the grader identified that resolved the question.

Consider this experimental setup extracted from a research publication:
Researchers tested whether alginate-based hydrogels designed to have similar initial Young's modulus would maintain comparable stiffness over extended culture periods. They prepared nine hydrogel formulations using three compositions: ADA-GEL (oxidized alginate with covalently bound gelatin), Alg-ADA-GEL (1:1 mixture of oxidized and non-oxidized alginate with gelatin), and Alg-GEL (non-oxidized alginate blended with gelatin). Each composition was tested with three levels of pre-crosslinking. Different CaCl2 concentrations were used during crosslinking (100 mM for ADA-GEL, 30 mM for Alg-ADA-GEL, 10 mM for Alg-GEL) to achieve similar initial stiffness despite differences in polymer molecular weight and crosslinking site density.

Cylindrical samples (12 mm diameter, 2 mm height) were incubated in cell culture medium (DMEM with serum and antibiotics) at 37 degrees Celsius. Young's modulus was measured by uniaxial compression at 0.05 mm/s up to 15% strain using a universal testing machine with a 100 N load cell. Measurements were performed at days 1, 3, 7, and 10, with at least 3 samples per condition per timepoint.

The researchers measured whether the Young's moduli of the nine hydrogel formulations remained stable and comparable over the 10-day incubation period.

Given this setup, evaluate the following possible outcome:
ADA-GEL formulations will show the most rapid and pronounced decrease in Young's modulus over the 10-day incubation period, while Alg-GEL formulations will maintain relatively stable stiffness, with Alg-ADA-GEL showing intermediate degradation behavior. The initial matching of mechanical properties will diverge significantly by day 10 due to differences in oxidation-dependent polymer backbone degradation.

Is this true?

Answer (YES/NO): NO